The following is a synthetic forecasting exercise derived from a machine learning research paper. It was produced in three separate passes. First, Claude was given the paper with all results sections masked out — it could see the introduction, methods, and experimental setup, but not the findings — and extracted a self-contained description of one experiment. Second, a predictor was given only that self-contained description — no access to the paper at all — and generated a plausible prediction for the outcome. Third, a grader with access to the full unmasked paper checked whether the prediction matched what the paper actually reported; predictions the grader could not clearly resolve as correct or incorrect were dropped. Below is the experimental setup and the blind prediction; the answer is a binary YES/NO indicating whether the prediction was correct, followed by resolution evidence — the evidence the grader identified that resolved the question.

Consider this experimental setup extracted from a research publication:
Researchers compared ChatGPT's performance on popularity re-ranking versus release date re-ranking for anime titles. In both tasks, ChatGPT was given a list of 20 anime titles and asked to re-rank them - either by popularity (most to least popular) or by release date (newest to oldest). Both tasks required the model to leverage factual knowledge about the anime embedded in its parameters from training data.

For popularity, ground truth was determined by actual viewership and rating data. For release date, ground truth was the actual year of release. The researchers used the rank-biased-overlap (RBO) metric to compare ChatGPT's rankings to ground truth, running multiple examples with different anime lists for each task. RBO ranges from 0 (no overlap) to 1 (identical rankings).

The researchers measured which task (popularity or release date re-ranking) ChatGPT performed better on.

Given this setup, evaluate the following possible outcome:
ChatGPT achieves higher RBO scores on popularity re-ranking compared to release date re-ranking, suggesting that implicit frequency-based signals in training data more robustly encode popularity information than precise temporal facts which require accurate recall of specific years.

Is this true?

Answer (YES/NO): YES